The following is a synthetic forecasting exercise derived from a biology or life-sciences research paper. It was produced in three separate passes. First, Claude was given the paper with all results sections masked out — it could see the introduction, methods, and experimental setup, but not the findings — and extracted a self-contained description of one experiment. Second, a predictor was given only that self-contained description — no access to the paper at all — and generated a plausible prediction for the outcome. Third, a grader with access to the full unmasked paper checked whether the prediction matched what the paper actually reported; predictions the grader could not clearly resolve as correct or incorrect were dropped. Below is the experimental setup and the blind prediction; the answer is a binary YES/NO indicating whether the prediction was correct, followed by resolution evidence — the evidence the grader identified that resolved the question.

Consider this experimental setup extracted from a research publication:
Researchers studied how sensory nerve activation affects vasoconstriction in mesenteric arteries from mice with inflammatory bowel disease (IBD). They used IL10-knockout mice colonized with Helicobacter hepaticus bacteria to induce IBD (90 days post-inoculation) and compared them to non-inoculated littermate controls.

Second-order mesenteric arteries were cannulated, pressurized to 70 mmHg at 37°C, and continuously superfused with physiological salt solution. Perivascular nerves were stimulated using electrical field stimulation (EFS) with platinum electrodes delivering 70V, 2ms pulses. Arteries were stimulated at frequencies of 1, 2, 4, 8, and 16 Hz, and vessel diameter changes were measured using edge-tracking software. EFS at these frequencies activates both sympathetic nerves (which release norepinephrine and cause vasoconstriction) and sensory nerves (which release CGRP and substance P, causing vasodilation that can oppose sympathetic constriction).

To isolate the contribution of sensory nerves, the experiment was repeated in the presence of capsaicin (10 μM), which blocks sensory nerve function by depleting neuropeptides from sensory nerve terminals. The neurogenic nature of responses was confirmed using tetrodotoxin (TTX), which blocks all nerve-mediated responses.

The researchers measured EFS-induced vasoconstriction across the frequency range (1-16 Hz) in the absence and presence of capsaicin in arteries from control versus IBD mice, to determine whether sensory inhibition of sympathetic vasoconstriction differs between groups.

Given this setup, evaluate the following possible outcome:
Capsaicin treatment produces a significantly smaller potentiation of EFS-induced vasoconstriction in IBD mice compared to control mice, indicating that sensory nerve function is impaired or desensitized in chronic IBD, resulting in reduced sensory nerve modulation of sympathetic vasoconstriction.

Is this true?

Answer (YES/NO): YES